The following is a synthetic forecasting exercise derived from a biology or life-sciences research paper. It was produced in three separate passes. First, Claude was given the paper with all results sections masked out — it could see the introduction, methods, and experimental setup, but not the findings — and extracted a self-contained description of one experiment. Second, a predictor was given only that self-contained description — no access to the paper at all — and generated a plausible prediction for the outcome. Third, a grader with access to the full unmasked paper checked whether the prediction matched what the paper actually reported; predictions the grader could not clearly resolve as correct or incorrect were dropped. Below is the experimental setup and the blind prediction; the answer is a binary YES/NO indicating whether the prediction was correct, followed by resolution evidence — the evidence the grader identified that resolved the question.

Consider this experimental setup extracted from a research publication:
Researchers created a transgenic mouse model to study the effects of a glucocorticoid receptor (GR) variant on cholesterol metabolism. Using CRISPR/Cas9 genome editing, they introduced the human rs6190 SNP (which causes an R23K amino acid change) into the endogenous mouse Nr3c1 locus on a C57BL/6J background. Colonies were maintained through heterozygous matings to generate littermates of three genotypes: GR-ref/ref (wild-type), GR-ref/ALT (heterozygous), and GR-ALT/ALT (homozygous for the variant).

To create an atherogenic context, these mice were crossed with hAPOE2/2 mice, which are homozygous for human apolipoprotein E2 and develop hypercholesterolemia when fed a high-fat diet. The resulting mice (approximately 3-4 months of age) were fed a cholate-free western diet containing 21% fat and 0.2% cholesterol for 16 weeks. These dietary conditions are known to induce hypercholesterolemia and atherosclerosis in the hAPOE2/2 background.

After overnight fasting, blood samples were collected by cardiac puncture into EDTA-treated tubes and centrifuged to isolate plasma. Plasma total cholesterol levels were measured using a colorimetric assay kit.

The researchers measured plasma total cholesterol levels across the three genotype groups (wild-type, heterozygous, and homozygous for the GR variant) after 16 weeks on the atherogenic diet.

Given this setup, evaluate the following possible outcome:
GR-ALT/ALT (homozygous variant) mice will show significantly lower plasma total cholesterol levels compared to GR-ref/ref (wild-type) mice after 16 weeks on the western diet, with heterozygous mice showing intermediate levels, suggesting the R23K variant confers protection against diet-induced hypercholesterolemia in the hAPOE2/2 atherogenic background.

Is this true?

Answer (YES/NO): NO